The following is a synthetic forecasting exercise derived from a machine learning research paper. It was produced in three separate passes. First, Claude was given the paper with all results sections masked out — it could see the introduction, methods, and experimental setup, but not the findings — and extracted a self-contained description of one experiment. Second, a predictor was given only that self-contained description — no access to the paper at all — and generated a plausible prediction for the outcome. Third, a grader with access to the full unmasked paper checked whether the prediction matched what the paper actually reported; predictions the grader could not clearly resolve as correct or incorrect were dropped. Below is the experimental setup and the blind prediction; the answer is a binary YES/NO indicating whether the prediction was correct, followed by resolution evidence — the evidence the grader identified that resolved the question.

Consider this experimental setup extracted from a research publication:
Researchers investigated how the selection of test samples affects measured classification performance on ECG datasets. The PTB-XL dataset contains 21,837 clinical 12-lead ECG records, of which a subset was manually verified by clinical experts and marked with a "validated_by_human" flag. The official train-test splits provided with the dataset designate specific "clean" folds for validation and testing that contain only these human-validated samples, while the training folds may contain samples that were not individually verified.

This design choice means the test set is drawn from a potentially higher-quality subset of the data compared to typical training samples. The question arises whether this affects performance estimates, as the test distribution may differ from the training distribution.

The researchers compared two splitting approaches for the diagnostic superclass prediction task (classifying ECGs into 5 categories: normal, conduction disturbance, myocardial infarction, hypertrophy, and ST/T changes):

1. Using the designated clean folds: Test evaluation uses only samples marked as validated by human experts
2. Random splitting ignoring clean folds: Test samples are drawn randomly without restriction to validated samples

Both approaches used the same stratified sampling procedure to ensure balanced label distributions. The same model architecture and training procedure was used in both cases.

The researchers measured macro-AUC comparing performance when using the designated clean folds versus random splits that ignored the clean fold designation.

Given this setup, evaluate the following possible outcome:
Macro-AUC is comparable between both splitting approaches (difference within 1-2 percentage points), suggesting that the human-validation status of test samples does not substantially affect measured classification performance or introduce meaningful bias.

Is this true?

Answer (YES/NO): NO